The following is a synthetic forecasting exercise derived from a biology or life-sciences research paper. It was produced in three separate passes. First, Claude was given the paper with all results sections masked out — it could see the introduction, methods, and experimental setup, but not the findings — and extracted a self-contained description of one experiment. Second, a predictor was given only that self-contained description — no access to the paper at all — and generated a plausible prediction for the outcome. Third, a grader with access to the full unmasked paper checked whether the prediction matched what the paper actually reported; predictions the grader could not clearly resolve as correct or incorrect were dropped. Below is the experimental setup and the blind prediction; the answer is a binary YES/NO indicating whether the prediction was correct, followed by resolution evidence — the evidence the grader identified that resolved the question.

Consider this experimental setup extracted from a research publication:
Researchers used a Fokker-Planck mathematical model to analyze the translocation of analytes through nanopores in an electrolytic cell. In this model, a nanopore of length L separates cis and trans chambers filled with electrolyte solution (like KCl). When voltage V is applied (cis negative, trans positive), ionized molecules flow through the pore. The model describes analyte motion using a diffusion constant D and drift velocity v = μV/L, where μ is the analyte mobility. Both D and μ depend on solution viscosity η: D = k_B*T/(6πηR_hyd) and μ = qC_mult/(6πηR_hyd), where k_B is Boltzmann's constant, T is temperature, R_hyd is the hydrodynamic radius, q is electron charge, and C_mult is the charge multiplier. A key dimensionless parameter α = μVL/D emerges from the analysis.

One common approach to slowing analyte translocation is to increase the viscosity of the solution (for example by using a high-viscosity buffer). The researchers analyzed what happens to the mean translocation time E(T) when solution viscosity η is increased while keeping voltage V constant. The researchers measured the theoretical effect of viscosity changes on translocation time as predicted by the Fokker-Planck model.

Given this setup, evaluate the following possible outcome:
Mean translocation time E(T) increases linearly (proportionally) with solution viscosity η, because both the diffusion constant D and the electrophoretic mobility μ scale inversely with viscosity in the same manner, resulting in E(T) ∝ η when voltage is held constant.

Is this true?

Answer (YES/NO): NO